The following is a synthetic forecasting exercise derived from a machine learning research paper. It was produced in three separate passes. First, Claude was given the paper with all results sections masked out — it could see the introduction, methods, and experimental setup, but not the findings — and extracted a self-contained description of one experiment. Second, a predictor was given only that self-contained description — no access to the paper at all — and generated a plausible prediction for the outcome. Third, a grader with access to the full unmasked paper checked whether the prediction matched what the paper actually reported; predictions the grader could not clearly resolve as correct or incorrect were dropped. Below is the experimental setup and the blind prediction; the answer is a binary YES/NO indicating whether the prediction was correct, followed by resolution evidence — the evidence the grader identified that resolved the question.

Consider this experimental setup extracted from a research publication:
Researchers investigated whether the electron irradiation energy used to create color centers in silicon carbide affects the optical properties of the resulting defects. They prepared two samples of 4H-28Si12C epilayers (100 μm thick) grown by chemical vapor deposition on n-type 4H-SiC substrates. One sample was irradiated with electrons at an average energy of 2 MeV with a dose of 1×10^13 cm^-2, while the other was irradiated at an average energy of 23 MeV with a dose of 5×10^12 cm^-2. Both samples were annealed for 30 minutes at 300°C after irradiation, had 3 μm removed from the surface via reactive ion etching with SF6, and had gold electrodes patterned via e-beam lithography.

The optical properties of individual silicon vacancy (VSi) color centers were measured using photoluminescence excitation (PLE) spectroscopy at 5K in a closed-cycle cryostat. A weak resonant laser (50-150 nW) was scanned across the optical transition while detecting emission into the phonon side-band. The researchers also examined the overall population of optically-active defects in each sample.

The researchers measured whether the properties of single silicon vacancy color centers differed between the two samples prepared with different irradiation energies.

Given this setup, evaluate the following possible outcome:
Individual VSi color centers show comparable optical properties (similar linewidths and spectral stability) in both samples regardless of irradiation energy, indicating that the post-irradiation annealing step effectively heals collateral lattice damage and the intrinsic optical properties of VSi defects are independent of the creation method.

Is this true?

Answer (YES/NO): YES